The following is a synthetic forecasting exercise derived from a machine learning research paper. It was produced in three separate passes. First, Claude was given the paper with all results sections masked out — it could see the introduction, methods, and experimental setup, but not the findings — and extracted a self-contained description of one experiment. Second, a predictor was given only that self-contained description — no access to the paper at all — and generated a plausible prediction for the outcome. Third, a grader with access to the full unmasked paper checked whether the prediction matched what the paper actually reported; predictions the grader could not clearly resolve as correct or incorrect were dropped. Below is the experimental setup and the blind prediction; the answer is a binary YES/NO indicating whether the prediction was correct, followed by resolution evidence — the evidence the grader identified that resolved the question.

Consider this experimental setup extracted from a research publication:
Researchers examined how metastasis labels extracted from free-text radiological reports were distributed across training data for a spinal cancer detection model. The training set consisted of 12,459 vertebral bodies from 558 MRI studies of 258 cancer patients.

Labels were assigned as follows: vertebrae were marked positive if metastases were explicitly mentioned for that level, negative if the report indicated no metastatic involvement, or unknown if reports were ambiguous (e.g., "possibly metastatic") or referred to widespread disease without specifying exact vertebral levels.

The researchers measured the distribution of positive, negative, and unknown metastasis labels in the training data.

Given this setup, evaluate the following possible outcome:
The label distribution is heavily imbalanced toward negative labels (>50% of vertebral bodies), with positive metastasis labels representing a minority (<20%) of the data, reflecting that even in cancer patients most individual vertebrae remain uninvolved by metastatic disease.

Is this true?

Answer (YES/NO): NO